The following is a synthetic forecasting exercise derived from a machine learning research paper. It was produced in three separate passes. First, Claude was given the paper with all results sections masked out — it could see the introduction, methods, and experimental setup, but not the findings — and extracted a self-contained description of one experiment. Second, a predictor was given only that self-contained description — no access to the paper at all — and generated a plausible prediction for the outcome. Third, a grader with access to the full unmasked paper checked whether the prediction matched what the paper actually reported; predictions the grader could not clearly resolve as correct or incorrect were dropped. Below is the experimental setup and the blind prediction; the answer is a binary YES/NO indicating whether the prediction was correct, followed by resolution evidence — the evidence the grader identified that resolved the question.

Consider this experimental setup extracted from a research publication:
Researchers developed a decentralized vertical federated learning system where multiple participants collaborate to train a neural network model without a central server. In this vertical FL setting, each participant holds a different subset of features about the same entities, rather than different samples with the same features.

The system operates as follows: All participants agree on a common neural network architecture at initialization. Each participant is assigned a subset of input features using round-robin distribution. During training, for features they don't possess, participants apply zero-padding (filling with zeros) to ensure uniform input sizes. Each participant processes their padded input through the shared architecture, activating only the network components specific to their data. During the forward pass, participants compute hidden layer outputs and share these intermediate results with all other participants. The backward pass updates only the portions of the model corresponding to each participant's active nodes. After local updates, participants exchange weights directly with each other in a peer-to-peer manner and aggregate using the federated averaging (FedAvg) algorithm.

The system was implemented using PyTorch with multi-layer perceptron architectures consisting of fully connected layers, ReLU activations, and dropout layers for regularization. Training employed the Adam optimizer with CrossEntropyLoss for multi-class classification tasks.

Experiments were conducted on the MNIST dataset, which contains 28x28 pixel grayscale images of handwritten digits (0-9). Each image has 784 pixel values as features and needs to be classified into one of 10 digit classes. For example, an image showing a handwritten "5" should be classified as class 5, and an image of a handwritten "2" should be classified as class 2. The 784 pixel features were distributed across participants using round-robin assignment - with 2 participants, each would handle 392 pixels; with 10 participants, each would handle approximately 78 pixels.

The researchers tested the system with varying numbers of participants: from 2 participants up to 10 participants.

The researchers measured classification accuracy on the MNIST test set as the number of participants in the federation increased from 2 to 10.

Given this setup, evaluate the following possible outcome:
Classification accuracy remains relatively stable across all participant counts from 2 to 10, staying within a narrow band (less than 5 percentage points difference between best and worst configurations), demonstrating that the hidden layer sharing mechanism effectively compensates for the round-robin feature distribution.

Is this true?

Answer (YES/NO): NO